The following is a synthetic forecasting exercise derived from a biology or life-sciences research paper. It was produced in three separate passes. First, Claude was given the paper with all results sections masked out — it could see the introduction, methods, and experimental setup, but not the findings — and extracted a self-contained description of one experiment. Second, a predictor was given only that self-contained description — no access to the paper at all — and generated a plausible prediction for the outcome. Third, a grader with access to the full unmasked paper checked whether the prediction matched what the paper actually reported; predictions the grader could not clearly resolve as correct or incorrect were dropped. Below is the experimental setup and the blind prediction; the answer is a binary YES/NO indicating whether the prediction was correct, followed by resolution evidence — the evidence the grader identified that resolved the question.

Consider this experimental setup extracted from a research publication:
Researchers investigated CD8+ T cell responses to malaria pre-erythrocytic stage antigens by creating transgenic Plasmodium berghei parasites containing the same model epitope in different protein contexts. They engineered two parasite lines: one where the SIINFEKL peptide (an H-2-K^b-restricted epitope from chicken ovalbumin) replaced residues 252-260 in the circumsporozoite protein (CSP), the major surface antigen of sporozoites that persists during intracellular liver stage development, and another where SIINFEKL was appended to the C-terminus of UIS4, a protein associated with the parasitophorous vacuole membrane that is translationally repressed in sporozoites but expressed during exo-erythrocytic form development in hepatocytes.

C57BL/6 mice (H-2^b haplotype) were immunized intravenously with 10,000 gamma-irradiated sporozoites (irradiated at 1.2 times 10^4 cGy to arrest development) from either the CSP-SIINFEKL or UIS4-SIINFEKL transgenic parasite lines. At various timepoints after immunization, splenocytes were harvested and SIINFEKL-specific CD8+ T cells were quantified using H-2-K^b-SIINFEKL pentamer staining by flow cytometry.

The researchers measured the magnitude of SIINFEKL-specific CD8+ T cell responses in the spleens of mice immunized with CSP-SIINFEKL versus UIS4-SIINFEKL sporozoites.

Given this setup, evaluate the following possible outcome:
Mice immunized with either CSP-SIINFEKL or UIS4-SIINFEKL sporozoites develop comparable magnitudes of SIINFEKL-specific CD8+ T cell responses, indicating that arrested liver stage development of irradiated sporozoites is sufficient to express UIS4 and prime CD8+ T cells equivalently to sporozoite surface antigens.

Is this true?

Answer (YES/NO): NO